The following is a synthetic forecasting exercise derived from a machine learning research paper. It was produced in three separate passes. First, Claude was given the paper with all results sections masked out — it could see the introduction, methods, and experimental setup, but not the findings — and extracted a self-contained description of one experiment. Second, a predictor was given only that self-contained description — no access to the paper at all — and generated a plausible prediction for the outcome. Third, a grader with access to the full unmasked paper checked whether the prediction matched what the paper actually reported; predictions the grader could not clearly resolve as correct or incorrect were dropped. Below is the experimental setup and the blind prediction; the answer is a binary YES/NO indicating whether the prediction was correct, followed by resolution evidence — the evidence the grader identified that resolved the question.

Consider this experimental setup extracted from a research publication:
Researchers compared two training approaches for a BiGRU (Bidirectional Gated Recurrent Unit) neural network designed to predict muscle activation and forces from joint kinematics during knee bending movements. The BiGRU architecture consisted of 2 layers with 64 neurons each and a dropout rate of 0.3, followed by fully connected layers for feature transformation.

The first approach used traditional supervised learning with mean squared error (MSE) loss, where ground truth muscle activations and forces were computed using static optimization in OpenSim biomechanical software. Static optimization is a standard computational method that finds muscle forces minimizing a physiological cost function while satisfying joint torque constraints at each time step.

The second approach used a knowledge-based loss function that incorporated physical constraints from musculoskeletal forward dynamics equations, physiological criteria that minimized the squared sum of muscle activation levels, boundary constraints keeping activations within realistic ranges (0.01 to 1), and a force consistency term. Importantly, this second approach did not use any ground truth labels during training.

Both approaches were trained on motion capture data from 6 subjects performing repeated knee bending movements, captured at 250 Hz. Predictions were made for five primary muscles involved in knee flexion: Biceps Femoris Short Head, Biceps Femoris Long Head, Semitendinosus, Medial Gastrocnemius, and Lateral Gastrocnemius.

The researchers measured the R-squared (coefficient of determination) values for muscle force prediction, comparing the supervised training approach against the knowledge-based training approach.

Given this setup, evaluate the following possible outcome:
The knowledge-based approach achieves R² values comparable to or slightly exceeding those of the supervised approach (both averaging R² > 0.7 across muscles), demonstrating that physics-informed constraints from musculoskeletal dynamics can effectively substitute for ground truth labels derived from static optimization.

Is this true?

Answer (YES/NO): YES